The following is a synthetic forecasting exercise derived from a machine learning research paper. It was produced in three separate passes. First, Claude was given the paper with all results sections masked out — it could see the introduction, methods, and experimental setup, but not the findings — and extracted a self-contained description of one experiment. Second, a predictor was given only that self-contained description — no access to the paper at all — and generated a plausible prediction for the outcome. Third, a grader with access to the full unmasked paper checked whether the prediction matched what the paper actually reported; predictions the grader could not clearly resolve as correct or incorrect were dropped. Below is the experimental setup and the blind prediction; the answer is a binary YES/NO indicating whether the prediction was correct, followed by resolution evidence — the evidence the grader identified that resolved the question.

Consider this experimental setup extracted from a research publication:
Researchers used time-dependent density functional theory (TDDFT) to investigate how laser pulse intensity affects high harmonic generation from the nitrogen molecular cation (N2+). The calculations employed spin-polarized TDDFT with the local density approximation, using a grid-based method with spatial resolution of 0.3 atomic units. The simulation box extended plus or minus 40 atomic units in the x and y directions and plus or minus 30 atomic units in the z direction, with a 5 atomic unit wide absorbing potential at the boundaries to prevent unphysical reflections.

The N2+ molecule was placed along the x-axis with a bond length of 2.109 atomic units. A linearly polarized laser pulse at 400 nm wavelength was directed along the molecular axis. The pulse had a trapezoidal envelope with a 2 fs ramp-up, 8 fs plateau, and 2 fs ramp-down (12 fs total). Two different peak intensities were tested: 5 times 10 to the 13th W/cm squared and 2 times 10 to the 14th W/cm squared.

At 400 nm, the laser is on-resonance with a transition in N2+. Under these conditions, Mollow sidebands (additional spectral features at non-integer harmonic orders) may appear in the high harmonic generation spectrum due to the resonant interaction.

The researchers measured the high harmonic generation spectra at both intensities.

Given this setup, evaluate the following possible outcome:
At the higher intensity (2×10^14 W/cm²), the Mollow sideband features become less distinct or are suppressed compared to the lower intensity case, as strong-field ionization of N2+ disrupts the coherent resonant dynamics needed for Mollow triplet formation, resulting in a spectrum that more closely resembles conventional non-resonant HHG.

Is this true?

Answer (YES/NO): NO